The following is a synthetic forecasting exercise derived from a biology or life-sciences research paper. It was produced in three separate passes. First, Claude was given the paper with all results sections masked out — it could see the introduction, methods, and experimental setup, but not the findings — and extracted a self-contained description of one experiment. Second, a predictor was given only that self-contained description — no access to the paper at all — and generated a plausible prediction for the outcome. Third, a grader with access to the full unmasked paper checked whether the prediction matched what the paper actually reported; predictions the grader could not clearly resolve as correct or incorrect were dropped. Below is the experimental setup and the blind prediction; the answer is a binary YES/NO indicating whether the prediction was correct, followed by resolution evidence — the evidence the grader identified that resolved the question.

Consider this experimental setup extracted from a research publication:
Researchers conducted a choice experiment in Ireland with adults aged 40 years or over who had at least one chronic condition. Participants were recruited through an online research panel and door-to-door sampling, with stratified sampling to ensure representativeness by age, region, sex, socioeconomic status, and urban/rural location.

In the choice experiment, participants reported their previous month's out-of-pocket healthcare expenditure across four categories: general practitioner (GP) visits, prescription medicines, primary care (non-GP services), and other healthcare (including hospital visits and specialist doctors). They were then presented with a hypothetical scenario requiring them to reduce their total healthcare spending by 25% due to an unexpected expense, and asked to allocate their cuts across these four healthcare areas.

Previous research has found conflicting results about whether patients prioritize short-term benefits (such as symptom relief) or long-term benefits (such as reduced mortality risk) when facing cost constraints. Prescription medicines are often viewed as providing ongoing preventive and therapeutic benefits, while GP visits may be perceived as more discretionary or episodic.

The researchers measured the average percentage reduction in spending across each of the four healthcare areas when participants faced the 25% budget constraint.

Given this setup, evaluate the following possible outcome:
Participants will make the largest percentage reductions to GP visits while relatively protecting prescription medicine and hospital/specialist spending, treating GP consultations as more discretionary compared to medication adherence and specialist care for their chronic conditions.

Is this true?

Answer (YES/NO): NO